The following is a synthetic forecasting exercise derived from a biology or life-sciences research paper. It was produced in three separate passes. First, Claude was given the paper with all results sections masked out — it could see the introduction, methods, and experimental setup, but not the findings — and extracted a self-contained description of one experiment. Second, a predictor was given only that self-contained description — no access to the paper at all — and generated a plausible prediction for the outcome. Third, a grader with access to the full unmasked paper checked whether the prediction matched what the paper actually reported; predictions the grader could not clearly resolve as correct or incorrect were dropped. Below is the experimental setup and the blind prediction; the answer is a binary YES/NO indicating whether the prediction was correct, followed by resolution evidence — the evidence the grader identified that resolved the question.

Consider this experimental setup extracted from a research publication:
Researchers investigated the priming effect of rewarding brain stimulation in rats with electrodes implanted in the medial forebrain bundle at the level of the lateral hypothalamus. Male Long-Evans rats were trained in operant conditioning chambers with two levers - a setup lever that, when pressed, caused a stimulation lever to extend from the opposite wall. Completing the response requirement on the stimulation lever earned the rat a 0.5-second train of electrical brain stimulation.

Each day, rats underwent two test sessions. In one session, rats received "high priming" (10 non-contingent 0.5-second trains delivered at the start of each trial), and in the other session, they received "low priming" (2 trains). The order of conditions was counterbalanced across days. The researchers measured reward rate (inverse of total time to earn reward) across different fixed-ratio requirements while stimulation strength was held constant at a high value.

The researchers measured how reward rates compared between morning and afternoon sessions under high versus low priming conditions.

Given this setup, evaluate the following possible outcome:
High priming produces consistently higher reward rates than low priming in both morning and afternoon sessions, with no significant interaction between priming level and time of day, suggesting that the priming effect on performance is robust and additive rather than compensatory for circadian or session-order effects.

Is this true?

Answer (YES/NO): NO